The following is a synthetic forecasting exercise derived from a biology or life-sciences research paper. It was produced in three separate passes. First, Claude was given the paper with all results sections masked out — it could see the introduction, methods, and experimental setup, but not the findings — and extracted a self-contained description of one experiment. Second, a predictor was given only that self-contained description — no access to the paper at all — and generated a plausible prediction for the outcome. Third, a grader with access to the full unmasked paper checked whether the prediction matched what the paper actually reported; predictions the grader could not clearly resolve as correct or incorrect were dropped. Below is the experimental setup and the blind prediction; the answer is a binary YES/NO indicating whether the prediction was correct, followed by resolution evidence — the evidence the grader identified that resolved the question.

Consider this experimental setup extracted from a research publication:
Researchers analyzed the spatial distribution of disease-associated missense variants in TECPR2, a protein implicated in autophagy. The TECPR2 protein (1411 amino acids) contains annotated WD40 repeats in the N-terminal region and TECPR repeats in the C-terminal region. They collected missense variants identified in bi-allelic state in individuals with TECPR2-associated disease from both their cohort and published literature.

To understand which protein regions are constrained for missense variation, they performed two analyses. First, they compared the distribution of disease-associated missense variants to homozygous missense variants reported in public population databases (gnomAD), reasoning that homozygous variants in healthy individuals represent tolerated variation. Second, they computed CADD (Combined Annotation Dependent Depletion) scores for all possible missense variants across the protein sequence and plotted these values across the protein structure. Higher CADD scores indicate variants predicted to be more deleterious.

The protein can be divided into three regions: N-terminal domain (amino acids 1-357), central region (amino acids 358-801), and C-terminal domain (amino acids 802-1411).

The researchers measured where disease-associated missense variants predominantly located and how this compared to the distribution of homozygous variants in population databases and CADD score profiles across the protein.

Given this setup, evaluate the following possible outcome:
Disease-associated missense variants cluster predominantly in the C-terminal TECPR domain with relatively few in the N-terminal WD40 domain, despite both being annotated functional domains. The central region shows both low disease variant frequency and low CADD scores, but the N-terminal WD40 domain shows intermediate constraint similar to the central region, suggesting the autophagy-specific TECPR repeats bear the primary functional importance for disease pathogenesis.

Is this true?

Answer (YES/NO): NO